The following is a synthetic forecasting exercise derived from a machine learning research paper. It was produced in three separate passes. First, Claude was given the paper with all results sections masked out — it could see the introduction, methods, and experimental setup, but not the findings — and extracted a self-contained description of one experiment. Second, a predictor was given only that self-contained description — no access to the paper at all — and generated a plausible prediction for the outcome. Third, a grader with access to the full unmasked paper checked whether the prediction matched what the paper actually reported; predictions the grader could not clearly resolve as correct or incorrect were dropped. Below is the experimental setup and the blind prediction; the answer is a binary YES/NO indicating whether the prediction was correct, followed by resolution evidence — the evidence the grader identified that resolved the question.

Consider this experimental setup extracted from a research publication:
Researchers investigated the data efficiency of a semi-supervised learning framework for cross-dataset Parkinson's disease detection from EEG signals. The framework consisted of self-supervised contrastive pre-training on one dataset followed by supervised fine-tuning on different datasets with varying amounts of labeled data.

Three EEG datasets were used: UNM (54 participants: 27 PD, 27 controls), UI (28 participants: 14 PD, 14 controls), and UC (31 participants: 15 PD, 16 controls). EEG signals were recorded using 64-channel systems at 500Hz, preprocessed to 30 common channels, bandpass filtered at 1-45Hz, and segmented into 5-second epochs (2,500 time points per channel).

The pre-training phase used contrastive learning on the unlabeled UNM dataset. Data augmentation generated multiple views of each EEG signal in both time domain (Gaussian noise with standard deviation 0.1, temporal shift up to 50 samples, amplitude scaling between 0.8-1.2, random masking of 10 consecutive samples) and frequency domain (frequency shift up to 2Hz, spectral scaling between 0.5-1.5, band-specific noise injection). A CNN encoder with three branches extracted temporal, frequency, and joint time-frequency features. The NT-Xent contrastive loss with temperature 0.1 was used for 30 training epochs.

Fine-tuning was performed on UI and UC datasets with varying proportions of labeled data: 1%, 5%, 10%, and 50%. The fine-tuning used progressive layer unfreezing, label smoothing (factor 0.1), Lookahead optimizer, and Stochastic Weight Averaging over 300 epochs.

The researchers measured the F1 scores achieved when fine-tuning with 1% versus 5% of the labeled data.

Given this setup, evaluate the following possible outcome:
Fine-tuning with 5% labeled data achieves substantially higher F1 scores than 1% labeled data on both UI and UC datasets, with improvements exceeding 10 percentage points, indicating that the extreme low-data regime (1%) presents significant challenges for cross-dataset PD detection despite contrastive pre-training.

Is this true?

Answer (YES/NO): NO